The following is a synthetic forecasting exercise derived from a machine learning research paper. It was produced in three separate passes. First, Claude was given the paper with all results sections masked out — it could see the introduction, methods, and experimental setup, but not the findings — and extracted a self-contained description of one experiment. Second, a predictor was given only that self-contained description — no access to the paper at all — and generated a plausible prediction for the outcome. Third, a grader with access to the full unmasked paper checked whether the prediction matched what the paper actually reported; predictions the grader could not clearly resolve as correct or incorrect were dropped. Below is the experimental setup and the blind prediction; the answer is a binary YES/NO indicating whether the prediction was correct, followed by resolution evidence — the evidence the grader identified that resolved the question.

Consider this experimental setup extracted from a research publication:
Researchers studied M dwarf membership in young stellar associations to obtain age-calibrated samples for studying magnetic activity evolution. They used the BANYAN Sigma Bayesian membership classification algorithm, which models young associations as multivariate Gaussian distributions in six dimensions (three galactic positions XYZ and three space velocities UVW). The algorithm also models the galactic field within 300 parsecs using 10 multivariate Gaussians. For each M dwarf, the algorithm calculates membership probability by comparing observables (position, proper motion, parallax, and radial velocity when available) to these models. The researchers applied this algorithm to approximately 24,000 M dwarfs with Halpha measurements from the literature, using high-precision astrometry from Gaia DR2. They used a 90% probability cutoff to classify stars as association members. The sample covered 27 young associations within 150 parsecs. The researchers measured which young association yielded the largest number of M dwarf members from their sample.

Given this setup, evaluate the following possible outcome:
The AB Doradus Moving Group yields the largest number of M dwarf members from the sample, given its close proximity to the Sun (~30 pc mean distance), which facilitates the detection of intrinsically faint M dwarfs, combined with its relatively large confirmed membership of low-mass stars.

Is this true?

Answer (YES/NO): NO